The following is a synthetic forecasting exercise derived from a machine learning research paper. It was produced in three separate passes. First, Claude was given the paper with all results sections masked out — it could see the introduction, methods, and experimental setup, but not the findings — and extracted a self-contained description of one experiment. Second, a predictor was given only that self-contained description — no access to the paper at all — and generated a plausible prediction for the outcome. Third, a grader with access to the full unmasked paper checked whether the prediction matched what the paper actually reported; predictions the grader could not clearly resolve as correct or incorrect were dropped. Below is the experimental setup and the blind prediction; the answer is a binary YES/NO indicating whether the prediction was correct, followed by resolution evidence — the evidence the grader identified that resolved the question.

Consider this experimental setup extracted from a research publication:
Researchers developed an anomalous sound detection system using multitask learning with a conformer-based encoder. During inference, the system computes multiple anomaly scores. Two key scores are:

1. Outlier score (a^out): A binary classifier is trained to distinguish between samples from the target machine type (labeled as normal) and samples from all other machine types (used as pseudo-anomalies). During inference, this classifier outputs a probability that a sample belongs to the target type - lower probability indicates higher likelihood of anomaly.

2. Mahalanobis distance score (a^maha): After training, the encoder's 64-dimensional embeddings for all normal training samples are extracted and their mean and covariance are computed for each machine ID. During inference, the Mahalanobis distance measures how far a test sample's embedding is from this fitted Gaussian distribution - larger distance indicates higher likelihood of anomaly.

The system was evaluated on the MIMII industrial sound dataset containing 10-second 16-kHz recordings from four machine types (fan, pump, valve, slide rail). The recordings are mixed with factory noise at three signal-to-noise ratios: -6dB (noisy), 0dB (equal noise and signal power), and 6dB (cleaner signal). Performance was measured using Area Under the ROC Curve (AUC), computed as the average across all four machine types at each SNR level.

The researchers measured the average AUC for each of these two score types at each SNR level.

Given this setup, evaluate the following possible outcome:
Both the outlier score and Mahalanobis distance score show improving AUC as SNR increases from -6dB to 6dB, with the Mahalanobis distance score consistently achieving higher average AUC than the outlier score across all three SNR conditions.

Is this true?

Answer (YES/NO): YES